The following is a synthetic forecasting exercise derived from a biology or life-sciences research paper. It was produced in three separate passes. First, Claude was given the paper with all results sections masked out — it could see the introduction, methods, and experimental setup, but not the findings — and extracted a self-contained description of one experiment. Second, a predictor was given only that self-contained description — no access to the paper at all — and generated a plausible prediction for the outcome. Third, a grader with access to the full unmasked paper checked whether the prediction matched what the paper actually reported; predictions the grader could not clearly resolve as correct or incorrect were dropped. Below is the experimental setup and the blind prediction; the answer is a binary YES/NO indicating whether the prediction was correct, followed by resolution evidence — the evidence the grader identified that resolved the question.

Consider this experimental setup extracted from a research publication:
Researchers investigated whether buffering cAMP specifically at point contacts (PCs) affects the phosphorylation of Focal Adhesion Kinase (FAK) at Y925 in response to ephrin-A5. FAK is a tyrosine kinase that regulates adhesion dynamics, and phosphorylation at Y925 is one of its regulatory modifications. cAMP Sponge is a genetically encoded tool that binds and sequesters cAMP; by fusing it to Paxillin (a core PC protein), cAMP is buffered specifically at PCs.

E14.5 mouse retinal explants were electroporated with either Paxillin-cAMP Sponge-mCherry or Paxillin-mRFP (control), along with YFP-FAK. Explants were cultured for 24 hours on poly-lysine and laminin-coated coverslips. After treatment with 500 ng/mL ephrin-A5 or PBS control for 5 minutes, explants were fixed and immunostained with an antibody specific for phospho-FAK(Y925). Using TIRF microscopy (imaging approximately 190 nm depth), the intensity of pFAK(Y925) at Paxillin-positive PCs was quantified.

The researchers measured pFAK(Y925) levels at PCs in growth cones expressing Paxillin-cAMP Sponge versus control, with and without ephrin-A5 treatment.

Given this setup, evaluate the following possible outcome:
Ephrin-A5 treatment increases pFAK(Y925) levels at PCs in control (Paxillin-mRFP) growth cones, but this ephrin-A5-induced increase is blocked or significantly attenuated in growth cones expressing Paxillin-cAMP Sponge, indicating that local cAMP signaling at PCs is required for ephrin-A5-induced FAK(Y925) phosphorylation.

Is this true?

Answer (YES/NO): NO